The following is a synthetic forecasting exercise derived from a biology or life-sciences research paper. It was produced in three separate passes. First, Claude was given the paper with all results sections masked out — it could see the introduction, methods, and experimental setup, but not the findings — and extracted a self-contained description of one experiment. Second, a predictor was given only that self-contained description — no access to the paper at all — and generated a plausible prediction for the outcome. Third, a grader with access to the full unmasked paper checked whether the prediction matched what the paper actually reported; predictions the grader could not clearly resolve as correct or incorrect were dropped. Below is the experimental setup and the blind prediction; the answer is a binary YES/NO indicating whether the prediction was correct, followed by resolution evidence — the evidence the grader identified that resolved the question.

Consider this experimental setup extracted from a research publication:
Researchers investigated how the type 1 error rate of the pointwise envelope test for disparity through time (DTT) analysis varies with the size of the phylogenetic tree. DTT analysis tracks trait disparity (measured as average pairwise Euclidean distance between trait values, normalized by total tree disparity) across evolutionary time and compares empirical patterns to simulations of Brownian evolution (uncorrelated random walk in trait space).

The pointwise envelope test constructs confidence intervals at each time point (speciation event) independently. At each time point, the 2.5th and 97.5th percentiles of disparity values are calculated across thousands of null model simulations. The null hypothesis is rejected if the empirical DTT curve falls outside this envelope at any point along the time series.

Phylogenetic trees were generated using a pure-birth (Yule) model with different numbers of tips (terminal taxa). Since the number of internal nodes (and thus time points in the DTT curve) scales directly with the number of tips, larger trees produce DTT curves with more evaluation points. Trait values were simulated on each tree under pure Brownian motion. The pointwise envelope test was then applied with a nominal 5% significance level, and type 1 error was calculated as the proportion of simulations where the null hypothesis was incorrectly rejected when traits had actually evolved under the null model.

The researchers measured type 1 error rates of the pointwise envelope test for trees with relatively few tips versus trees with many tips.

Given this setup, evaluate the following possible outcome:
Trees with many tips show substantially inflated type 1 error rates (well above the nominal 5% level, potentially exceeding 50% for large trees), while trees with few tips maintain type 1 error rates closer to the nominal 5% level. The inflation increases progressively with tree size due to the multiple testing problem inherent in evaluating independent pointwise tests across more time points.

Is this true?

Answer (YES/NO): NO